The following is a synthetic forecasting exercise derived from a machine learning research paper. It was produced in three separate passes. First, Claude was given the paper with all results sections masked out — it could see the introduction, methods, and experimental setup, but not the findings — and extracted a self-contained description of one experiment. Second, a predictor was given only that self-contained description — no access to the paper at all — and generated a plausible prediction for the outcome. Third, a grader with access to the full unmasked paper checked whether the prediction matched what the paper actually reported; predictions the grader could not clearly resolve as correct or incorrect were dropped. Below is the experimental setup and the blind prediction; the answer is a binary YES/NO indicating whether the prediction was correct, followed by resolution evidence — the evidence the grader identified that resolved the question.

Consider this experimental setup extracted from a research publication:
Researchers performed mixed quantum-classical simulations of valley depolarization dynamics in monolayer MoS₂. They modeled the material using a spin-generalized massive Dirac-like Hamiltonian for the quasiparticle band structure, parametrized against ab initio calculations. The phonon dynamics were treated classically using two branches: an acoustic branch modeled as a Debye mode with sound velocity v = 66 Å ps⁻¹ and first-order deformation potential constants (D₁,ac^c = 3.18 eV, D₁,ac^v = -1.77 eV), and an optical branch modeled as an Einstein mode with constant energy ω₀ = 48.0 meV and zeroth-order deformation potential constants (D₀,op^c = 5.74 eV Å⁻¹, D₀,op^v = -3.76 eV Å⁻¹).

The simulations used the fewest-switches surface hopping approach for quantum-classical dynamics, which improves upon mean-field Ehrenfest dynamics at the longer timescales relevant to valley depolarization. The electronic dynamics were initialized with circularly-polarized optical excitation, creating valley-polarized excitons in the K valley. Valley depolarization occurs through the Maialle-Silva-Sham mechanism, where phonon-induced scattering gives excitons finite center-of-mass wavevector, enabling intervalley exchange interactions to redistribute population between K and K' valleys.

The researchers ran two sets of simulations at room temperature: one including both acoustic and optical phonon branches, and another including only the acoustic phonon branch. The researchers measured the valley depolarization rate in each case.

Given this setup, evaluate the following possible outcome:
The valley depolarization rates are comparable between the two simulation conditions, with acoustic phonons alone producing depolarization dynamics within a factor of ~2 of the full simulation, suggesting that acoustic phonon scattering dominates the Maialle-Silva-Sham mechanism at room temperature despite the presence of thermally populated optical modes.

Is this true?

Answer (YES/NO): NO